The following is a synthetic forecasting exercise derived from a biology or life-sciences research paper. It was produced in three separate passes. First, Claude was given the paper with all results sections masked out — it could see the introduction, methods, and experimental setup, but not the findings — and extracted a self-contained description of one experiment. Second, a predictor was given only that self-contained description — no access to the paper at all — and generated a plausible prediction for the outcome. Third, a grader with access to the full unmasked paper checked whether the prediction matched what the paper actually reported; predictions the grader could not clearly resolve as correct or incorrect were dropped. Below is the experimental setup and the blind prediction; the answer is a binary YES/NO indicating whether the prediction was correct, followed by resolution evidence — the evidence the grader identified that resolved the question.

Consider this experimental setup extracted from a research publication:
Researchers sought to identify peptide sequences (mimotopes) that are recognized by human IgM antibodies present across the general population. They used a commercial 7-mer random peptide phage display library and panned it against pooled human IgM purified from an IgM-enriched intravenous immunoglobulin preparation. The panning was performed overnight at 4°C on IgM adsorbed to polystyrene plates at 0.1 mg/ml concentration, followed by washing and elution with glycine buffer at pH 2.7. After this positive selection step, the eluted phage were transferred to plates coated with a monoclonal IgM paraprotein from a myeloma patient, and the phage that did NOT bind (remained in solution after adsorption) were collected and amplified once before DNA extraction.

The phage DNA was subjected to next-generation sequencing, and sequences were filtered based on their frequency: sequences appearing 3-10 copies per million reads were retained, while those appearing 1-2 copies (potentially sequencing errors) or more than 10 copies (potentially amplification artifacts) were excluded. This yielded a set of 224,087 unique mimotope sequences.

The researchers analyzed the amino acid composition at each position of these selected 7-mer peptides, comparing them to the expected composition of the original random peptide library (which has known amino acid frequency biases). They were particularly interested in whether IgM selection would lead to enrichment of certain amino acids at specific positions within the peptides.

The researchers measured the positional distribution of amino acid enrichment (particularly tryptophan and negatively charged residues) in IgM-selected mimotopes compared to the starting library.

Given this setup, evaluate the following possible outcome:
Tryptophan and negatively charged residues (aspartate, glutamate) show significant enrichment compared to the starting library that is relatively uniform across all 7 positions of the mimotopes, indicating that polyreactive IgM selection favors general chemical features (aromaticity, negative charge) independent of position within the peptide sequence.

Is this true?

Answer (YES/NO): NO